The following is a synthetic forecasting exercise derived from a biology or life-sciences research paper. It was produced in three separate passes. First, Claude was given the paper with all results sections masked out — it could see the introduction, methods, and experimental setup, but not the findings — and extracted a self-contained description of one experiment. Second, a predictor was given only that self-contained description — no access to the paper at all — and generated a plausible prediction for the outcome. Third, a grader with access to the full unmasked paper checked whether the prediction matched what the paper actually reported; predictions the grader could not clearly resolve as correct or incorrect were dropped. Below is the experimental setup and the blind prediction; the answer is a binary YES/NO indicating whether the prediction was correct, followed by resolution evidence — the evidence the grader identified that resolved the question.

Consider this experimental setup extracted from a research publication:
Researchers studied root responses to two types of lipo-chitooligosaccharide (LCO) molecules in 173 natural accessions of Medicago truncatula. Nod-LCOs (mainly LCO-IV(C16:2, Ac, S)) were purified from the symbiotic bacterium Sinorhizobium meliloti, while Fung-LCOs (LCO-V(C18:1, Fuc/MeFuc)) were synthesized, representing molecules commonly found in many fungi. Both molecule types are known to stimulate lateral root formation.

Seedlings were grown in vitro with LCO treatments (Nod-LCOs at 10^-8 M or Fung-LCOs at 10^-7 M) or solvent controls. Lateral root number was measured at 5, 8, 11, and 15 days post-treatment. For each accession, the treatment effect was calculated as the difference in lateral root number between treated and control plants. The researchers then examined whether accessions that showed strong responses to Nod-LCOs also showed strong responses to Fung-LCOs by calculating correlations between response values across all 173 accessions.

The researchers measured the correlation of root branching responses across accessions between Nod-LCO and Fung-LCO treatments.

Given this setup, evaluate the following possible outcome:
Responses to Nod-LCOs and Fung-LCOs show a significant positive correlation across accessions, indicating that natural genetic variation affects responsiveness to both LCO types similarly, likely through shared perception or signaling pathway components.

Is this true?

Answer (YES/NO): NO